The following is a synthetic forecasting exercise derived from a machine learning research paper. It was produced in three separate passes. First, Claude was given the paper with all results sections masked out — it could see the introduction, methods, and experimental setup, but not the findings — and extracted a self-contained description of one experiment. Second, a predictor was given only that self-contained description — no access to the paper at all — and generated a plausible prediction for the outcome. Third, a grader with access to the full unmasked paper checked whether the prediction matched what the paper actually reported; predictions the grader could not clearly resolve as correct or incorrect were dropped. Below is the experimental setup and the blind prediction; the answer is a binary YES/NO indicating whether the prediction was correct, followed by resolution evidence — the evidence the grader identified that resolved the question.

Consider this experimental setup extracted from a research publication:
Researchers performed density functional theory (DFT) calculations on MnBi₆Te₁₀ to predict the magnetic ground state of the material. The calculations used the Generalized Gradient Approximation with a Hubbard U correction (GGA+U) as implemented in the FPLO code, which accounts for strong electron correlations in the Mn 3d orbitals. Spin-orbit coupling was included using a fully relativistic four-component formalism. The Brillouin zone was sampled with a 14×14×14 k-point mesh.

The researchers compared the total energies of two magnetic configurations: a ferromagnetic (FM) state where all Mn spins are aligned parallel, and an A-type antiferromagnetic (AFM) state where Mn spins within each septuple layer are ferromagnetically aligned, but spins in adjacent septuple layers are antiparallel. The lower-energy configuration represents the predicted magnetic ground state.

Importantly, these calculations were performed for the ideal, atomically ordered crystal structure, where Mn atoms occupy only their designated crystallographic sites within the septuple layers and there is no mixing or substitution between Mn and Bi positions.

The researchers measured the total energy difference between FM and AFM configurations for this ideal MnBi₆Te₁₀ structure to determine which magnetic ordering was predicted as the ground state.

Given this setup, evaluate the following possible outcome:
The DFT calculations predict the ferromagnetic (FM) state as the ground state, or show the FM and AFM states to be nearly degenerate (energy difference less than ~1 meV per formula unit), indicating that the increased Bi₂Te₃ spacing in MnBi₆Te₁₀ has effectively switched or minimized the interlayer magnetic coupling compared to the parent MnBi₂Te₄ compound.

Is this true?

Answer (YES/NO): YES